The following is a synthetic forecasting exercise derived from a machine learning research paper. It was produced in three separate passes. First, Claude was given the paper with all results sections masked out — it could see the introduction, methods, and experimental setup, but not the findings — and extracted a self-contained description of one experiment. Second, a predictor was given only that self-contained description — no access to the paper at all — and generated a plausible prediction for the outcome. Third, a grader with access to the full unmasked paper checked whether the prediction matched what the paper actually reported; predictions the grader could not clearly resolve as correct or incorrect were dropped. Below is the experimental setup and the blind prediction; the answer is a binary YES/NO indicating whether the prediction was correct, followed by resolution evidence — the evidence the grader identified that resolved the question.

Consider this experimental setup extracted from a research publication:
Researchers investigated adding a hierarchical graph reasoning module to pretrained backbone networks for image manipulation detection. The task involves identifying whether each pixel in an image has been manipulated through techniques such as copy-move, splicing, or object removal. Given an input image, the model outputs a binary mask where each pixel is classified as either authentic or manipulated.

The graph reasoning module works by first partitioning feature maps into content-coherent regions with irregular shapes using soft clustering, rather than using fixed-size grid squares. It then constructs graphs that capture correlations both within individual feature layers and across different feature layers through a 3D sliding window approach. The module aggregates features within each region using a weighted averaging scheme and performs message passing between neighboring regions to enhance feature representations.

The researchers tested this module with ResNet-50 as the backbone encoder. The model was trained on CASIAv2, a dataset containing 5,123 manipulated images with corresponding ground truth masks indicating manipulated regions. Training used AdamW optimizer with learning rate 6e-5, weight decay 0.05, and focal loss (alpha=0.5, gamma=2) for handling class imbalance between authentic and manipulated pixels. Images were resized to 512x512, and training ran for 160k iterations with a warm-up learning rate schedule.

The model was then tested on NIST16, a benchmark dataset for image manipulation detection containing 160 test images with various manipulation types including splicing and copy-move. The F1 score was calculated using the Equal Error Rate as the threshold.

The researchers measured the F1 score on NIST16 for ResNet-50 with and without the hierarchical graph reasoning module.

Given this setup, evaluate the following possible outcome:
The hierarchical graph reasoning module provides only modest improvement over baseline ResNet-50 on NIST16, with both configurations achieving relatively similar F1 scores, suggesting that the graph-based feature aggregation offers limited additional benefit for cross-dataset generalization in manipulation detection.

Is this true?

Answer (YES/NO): NO